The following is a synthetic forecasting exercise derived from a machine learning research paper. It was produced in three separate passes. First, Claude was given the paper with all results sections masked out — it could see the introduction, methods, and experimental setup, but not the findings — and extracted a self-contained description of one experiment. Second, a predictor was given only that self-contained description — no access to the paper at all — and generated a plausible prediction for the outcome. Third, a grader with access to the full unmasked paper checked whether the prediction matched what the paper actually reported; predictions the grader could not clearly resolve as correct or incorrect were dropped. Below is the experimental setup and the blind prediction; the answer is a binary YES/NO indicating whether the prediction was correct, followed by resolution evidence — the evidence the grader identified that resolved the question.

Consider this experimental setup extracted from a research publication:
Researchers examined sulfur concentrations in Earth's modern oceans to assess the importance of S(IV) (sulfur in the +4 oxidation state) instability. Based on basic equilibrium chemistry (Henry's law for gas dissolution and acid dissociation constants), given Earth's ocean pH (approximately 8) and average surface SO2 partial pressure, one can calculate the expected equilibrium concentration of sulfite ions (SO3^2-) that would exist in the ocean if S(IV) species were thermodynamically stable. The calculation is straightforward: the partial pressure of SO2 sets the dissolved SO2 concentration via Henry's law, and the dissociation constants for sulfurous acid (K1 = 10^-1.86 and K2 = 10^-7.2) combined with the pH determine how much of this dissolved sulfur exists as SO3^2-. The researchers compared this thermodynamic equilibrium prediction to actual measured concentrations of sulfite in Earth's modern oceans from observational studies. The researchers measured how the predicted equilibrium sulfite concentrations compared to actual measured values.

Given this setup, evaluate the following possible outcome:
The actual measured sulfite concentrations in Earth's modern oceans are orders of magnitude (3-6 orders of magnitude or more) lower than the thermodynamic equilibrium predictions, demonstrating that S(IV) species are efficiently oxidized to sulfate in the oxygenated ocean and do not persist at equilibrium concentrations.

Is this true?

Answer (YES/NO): YES